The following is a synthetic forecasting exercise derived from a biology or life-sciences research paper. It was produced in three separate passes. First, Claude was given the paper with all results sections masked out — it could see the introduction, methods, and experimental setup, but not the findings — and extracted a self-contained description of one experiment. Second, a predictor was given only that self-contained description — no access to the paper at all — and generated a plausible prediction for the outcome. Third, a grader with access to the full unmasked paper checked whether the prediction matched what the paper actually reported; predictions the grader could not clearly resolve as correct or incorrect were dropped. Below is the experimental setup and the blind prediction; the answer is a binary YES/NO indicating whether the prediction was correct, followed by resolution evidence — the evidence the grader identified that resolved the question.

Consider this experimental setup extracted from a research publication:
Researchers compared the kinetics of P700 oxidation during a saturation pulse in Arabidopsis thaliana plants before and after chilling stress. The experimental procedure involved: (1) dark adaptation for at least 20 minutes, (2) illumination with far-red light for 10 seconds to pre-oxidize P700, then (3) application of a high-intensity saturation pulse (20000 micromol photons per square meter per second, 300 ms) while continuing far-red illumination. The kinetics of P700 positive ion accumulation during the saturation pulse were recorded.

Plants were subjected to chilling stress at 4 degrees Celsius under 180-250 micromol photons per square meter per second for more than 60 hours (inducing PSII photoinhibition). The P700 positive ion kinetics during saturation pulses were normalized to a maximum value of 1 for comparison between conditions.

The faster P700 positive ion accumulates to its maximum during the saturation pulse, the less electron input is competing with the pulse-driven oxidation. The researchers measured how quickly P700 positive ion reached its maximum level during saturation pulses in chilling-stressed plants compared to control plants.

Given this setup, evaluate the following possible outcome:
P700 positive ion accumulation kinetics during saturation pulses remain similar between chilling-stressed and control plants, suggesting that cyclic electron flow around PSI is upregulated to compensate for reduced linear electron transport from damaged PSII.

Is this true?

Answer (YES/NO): NO